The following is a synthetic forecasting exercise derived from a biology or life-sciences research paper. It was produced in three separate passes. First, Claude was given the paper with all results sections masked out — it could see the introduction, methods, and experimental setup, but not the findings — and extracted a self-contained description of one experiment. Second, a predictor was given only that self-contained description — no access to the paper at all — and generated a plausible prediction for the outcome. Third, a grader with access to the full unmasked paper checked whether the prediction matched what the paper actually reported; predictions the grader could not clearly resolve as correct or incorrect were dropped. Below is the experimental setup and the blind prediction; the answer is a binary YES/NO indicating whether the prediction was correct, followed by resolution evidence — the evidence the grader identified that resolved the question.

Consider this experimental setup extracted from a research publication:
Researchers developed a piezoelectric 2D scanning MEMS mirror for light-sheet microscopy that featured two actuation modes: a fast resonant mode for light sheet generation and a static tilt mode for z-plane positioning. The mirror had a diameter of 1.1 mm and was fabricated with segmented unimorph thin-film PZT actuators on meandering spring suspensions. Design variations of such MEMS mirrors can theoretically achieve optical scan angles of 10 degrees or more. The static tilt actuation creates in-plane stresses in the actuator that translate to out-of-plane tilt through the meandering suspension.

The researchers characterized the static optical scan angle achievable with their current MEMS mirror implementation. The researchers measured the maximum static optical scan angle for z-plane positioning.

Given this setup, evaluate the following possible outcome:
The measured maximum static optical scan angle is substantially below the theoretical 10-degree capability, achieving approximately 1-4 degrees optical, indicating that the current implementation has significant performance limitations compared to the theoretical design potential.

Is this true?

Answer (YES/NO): YES